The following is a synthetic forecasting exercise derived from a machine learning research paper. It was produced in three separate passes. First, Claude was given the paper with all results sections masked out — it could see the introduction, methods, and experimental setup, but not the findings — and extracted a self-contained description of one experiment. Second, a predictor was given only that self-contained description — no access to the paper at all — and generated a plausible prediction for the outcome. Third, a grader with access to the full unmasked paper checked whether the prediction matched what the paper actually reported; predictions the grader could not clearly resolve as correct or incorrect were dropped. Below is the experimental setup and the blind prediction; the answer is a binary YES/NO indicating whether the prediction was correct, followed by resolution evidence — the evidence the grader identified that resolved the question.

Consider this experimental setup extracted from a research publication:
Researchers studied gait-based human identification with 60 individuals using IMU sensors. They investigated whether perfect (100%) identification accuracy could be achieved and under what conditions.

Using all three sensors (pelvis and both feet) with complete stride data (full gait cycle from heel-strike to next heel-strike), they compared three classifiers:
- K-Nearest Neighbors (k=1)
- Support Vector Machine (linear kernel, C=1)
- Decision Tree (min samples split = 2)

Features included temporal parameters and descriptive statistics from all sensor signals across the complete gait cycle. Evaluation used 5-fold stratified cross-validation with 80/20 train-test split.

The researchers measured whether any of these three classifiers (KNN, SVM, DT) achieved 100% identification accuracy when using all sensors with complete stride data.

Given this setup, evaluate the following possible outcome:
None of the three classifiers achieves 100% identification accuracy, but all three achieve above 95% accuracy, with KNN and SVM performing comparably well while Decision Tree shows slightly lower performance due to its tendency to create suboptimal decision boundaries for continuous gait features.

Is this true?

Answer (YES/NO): NO